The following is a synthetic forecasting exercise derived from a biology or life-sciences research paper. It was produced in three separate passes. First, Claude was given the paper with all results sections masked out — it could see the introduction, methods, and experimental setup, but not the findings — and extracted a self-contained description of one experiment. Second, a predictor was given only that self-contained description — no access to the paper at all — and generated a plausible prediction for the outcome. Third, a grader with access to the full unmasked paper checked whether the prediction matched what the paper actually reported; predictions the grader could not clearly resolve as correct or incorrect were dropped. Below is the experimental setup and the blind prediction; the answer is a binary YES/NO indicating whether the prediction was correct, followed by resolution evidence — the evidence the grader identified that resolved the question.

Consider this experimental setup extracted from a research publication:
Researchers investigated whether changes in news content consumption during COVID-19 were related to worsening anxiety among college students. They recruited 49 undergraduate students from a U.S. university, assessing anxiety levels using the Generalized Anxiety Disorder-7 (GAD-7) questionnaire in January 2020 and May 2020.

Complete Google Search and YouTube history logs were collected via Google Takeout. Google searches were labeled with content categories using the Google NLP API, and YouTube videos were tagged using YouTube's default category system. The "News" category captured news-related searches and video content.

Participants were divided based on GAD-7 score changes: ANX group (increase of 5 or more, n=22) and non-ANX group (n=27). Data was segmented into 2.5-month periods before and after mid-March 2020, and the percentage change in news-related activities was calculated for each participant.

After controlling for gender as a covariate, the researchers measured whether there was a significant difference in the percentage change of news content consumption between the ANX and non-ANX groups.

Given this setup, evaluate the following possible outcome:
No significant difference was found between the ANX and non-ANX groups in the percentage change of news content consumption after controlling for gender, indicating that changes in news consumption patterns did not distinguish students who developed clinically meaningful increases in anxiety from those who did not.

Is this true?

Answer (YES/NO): YES